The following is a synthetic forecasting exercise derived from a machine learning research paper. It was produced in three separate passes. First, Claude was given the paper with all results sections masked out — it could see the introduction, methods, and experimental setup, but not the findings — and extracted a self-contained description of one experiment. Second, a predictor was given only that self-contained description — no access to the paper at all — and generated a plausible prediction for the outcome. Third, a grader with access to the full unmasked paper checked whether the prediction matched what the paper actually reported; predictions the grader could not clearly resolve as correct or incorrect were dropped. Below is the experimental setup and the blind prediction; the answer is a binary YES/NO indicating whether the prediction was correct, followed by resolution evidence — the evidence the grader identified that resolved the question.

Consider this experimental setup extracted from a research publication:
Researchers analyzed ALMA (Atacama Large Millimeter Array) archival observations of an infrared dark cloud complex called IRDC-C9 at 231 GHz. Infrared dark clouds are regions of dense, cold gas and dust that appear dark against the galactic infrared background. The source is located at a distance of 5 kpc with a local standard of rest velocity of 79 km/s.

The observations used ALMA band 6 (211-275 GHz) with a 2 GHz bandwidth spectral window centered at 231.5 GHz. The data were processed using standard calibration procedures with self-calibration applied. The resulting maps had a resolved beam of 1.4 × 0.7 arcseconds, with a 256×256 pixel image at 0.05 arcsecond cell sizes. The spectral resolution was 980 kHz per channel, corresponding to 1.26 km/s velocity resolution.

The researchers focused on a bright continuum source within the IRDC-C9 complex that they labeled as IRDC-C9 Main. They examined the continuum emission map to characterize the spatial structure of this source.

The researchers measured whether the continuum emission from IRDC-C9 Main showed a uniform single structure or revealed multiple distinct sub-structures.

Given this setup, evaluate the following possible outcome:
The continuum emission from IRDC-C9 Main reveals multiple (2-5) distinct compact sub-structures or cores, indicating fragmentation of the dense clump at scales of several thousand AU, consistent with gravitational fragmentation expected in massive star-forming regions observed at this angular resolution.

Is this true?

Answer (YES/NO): NO